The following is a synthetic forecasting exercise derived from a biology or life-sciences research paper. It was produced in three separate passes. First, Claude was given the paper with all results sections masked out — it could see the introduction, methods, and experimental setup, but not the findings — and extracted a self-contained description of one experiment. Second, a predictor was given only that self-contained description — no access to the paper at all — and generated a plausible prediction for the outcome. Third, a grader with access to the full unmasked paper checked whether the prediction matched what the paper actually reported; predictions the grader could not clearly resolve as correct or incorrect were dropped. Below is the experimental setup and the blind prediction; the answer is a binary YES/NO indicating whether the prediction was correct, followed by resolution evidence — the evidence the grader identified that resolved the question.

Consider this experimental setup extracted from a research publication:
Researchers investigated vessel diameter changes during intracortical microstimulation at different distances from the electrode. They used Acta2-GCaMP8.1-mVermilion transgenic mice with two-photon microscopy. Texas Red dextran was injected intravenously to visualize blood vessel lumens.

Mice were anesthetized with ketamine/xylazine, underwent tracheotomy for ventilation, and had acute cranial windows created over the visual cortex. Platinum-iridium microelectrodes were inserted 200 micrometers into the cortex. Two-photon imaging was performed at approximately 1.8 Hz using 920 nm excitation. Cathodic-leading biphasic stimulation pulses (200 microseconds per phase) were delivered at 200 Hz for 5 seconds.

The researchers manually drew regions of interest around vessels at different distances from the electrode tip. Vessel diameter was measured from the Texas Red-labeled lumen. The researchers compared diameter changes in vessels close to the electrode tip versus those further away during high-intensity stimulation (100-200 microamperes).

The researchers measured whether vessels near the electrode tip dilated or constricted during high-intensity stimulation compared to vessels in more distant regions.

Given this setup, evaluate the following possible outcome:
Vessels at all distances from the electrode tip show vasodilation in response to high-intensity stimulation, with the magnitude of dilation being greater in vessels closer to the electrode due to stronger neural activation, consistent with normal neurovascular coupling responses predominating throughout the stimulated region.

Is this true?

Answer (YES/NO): NO